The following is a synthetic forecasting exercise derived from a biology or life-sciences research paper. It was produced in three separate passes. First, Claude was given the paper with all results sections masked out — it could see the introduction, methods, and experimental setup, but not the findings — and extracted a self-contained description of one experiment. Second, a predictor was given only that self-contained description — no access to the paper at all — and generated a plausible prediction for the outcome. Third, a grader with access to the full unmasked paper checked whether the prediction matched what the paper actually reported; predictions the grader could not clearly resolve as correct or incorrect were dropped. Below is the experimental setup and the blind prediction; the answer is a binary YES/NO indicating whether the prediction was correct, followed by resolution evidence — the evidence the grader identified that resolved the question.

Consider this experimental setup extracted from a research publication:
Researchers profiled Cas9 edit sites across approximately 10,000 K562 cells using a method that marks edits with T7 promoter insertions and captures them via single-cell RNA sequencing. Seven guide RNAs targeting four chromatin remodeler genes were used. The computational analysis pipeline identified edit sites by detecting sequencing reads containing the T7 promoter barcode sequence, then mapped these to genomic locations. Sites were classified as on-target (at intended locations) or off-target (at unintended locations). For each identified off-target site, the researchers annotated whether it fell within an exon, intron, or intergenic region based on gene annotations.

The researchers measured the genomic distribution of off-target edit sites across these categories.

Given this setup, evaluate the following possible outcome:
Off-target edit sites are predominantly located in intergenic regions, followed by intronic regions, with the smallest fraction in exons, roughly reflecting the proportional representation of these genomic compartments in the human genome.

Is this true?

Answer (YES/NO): NO